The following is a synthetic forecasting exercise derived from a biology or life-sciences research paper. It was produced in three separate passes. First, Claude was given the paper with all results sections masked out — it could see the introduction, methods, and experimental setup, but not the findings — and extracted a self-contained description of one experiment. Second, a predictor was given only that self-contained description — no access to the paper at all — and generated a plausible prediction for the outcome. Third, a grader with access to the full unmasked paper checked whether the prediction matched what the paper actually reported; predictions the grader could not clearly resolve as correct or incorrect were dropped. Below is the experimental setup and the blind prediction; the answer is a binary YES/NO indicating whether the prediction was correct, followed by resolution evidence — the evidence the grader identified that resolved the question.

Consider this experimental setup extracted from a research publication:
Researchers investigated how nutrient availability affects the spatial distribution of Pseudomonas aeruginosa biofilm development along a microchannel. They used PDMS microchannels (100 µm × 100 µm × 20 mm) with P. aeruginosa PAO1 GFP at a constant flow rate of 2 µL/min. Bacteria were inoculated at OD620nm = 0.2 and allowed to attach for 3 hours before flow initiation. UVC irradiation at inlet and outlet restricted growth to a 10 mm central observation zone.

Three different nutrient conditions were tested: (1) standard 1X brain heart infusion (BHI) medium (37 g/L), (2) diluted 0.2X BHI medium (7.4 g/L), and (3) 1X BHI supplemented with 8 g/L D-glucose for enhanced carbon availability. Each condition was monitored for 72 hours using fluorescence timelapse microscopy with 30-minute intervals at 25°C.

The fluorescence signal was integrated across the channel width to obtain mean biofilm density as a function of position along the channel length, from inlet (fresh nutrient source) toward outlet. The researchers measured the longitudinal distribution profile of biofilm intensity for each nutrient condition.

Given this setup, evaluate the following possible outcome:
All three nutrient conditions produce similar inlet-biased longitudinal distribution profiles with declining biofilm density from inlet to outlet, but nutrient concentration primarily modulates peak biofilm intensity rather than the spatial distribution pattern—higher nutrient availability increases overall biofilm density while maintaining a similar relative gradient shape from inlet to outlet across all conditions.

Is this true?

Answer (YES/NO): NO